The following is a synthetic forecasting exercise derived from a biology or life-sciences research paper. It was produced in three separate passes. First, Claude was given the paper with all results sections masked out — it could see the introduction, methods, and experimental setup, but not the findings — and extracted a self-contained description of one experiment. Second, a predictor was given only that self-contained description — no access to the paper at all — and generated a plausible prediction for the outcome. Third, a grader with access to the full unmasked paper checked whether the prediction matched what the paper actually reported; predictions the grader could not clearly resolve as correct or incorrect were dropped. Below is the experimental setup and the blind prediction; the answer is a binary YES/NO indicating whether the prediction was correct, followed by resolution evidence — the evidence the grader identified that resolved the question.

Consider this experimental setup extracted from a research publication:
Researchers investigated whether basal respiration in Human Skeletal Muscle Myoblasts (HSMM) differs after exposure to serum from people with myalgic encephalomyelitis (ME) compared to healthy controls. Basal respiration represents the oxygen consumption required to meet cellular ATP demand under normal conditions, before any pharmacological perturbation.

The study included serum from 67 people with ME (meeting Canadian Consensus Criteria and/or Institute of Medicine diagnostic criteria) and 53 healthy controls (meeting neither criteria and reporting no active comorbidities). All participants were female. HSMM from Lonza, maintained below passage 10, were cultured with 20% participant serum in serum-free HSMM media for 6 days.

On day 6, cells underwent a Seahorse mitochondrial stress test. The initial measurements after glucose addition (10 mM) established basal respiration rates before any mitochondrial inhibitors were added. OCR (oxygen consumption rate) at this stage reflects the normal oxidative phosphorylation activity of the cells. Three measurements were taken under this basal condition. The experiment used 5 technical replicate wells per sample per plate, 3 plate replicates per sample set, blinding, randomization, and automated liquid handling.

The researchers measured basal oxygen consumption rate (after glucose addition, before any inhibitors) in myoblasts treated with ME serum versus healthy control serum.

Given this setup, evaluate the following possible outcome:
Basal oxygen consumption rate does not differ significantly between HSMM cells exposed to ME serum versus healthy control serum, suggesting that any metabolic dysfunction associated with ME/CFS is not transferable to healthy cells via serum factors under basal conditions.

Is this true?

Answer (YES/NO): YES